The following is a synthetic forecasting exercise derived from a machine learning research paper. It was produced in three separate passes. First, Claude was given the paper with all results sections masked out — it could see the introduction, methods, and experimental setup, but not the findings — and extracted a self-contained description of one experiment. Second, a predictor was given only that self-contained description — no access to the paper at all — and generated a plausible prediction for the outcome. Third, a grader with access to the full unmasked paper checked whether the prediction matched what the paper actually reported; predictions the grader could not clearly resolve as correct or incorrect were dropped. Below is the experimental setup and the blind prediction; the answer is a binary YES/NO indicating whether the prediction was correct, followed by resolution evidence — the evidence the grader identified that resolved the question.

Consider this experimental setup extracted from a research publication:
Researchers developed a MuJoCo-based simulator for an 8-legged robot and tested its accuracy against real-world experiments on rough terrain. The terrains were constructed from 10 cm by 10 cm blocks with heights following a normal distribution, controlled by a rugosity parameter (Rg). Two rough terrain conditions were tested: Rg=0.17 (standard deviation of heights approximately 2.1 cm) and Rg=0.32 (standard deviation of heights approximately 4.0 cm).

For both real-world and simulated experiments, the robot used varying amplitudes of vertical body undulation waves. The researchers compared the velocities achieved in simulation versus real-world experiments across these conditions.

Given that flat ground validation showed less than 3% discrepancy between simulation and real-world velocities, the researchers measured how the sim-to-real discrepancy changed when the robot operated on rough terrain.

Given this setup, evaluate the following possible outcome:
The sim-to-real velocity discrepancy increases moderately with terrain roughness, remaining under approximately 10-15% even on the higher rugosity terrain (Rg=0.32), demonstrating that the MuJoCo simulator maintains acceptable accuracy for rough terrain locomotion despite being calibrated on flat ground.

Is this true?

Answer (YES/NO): YES